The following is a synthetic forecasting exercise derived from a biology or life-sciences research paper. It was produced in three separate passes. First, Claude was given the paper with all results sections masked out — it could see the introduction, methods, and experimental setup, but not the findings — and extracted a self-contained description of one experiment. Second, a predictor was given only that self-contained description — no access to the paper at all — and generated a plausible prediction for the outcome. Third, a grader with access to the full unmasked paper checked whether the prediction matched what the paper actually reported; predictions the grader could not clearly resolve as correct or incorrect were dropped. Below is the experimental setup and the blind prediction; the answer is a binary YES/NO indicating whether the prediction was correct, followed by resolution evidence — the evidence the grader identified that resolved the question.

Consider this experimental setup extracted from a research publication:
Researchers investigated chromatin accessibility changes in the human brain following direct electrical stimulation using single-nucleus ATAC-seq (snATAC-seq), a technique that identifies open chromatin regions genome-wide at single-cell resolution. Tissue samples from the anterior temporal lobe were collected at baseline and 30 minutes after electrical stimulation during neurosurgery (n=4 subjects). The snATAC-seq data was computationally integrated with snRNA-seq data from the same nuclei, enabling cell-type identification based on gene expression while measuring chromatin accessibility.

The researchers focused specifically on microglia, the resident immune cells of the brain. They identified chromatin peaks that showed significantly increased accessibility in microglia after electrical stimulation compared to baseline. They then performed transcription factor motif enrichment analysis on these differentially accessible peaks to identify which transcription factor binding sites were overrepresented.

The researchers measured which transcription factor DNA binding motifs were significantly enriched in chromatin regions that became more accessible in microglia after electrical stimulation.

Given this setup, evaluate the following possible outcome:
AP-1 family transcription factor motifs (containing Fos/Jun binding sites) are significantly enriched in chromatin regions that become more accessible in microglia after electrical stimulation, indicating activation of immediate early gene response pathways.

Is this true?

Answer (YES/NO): NO